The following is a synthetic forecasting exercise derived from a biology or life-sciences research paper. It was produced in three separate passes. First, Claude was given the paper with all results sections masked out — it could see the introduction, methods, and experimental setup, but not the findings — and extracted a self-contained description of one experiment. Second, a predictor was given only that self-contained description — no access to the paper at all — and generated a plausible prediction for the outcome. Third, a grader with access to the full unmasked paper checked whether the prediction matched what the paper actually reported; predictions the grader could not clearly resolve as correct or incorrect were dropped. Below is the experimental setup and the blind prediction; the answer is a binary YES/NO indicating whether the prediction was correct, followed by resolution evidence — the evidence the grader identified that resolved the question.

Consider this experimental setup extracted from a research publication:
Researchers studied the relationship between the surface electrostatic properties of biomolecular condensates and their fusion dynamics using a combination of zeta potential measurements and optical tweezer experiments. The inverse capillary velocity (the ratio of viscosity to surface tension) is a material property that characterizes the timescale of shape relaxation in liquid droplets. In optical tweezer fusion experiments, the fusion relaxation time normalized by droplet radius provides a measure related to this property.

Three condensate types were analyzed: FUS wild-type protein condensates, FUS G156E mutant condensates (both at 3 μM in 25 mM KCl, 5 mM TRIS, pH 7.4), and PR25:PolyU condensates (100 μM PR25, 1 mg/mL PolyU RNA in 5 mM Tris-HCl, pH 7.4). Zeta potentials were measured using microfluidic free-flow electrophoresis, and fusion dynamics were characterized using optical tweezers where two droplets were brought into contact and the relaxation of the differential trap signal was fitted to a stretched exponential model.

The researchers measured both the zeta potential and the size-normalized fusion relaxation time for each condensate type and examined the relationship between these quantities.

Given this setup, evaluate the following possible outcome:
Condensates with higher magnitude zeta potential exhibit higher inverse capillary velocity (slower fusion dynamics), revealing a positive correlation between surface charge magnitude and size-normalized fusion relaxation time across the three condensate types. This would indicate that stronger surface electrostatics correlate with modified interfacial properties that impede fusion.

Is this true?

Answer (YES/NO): NO